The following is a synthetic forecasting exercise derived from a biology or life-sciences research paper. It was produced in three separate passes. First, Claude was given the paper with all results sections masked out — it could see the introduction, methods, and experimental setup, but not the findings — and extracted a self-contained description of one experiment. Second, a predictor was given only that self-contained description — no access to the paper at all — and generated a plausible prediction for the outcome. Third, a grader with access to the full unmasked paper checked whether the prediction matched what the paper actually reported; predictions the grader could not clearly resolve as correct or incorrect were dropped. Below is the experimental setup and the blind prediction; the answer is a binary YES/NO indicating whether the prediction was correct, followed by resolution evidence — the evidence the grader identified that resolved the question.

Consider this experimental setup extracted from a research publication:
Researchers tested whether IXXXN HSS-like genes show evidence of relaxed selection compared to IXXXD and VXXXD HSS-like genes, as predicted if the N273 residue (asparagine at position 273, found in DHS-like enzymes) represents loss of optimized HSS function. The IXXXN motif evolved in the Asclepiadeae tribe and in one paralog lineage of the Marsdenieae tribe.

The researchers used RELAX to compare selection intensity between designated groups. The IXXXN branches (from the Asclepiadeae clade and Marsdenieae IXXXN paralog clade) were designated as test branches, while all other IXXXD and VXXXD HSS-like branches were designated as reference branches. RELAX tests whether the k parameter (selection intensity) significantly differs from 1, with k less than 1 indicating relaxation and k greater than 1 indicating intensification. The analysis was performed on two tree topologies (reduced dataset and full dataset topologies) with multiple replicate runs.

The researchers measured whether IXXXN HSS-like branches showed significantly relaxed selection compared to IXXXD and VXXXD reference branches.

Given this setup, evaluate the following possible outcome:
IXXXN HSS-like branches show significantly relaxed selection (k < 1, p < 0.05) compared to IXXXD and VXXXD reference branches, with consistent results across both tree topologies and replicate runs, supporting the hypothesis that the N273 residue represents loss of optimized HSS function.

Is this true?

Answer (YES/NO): NO